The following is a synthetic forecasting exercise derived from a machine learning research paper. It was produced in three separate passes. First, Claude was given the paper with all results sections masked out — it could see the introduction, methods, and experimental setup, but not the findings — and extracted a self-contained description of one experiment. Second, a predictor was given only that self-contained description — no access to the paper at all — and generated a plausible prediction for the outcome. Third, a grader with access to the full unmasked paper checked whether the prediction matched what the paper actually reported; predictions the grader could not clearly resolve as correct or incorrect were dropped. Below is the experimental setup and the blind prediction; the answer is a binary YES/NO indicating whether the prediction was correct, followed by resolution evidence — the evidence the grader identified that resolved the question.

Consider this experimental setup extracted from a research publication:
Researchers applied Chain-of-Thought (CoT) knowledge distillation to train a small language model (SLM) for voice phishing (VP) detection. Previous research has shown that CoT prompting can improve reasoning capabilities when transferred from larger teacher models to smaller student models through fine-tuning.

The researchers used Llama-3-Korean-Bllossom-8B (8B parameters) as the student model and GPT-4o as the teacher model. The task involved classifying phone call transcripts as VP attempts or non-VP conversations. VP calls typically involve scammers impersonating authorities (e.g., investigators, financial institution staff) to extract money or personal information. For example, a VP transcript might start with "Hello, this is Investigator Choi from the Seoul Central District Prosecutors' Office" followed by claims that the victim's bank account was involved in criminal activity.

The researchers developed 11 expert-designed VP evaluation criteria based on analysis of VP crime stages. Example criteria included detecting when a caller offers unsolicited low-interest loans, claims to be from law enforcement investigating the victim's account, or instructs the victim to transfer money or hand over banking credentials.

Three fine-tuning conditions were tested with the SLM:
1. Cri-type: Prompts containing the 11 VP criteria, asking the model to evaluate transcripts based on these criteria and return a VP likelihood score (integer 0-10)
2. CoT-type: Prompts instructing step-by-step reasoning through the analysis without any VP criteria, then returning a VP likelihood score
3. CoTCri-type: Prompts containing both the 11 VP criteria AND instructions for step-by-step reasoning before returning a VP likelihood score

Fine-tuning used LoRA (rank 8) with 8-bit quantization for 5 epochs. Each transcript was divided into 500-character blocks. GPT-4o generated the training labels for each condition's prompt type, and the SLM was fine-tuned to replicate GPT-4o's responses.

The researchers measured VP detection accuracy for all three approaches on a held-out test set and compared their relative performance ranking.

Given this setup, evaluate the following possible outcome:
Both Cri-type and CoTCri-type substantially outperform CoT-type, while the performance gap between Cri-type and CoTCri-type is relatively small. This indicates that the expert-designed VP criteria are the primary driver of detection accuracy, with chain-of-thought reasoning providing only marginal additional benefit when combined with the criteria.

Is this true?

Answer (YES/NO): NO